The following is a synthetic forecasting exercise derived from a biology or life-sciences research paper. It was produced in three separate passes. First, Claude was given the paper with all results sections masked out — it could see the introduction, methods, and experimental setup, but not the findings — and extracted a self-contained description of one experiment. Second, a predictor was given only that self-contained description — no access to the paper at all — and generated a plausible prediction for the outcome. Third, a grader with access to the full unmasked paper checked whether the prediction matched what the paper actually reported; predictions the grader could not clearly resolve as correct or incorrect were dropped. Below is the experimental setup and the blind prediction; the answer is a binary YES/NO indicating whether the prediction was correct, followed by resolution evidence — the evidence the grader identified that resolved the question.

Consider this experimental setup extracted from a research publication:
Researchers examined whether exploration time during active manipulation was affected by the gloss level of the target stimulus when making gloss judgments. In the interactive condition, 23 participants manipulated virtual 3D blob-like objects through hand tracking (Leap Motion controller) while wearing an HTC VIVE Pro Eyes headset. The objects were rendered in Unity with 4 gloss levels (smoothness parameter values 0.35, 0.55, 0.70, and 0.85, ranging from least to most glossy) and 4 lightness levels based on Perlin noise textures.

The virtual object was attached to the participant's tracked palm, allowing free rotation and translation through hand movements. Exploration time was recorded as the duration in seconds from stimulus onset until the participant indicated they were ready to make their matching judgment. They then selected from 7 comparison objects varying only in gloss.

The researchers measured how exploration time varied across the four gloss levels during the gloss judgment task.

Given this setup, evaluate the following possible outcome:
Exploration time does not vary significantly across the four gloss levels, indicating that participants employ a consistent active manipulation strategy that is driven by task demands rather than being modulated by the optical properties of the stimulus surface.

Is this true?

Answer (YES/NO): YES